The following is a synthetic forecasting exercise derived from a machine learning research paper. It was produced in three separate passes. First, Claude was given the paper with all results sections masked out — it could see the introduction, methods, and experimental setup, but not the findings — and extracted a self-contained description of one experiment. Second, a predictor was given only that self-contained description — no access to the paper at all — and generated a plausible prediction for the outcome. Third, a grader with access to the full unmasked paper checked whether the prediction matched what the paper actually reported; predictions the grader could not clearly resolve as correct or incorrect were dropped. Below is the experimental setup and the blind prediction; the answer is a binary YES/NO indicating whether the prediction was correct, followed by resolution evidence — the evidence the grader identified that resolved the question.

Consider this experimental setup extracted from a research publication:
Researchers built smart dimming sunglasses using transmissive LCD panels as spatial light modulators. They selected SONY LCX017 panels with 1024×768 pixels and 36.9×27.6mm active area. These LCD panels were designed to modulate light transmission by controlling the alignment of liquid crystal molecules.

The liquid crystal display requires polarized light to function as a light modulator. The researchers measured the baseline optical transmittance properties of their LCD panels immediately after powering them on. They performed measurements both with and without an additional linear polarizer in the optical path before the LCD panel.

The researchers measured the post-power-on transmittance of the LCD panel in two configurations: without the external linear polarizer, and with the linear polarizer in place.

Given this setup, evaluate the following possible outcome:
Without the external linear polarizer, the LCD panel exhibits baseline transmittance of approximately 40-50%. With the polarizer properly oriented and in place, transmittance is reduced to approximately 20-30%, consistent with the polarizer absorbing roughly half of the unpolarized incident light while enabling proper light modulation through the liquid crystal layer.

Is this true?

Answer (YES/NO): NO